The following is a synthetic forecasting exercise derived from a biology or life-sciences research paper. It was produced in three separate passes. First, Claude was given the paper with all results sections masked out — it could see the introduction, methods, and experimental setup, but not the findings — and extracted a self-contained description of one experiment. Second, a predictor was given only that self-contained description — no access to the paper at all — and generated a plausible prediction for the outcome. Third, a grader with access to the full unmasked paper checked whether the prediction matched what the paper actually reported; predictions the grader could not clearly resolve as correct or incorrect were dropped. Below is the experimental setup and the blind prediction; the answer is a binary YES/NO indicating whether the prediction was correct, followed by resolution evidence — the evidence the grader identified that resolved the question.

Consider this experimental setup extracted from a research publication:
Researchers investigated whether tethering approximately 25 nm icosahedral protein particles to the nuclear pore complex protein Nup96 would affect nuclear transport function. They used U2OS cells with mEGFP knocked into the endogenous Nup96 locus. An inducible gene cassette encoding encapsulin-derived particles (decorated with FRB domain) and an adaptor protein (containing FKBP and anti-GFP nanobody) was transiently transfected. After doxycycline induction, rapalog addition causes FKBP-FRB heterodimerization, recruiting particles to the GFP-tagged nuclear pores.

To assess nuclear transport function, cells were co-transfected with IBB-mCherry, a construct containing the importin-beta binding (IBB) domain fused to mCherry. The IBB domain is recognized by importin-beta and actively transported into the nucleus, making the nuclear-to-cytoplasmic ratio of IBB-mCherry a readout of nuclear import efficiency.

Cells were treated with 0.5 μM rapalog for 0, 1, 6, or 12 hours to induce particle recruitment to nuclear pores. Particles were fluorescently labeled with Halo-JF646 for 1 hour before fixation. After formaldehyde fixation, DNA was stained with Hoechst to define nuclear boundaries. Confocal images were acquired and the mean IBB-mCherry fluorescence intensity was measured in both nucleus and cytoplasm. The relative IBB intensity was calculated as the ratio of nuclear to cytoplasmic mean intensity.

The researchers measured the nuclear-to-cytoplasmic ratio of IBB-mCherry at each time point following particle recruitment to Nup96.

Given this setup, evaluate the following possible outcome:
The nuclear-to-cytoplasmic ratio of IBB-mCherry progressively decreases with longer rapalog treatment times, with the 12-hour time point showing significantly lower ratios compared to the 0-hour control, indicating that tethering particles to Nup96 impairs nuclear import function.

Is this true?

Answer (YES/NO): NO